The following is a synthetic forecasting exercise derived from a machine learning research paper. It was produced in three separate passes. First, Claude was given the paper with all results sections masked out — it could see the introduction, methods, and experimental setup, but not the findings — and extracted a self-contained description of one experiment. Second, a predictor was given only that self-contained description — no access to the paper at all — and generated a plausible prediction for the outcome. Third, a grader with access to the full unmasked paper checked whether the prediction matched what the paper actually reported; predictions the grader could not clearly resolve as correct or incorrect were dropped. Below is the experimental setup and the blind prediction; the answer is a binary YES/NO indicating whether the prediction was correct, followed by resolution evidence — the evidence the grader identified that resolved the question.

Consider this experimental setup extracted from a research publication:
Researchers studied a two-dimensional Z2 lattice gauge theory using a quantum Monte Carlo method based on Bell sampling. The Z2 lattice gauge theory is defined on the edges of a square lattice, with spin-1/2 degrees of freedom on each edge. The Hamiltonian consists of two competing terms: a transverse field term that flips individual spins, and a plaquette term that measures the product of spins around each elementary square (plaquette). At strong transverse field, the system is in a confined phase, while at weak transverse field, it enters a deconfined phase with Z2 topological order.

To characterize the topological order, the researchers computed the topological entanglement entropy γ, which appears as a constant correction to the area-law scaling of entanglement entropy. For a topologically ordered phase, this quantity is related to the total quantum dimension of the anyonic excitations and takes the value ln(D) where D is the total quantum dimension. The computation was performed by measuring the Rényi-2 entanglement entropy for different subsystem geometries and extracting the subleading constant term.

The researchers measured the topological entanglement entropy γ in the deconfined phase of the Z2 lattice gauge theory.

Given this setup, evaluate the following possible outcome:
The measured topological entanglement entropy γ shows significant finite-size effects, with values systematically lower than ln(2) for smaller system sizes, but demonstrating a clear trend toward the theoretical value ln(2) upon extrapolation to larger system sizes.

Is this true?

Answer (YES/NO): NO